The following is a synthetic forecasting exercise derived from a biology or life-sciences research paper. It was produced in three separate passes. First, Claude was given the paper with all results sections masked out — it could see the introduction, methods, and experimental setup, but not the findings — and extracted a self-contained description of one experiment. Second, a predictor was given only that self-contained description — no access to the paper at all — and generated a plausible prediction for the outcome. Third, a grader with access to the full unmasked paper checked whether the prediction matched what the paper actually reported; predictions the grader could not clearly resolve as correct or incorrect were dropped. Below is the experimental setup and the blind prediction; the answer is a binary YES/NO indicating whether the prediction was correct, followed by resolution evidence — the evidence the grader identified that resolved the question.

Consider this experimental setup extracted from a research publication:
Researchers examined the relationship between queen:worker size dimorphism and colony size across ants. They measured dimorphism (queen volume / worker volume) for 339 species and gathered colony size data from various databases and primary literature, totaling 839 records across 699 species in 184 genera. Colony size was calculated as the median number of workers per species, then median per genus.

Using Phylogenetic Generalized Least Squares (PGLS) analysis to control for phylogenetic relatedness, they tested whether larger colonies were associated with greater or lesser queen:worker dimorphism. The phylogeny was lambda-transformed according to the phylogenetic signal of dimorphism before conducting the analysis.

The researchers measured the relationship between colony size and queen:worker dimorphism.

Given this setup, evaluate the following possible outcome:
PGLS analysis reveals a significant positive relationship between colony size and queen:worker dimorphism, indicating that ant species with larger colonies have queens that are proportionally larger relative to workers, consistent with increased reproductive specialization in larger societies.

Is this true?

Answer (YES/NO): YES